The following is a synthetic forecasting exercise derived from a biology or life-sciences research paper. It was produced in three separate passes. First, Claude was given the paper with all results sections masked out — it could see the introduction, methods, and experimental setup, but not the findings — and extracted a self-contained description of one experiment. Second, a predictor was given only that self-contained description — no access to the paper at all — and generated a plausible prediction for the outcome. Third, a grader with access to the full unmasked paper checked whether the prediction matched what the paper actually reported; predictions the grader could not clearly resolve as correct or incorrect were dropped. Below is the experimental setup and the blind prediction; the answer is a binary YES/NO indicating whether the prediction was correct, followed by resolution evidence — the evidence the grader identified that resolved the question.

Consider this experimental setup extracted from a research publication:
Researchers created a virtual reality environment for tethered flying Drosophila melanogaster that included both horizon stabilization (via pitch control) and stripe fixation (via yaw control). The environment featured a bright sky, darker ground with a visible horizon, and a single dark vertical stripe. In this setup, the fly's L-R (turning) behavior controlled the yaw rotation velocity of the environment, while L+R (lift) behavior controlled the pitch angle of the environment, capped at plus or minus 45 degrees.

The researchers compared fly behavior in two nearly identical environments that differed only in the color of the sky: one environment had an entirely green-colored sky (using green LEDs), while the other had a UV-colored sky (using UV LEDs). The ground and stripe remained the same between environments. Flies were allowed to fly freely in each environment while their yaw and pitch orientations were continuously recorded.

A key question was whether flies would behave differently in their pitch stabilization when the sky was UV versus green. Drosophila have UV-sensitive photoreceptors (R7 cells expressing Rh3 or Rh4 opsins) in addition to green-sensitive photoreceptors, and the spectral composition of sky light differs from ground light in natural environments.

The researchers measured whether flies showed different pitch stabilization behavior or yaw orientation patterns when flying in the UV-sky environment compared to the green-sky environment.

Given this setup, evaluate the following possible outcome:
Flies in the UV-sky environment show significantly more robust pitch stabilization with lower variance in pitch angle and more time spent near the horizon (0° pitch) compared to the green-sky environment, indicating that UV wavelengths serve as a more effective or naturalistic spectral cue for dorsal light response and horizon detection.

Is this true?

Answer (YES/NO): NO